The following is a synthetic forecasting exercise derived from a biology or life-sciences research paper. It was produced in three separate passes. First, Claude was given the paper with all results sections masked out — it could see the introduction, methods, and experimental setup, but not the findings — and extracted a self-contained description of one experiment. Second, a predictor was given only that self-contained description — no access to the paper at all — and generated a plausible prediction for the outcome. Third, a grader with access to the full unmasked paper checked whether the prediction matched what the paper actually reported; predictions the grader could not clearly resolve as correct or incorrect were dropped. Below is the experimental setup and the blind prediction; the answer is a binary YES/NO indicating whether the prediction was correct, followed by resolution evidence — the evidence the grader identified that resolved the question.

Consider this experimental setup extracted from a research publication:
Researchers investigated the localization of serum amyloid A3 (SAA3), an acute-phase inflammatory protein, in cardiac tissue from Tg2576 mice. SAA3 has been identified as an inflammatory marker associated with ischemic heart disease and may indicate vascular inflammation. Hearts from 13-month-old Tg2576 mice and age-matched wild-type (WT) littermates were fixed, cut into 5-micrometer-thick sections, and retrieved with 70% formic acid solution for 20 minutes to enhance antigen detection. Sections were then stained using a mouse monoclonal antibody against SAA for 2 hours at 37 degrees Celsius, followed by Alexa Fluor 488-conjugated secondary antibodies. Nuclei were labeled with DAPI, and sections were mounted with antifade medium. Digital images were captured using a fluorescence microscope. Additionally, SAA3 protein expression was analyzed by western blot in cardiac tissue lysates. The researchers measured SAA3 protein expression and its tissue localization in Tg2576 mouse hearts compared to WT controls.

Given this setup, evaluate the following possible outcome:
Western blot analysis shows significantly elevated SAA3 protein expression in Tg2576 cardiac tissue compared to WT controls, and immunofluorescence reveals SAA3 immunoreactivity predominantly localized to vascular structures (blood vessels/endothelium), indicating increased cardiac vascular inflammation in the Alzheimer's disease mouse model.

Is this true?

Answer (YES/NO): YES